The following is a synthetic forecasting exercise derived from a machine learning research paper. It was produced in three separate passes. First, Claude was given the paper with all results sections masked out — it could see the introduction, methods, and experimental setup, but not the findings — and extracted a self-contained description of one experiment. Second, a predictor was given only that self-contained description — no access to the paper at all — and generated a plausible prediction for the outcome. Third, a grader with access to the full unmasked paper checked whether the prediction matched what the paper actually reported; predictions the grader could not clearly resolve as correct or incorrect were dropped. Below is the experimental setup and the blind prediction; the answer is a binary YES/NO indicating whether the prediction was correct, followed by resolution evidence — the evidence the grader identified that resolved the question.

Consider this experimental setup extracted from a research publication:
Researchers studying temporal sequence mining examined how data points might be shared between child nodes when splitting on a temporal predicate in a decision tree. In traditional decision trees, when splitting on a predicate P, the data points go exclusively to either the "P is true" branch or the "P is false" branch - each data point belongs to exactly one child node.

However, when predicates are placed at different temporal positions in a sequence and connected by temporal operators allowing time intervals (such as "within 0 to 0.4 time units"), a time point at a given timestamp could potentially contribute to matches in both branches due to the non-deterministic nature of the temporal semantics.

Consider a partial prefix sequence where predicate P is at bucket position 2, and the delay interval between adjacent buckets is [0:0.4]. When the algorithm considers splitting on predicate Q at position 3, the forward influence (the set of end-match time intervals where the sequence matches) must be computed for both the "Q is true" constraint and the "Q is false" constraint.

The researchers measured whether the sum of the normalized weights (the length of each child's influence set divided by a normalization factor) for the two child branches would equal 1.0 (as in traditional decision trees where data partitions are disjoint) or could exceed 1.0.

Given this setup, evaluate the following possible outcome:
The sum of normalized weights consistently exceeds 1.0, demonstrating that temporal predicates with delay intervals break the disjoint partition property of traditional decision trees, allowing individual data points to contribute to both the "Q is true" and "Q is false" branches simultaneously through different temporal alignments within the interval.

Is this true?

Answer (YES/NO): YES